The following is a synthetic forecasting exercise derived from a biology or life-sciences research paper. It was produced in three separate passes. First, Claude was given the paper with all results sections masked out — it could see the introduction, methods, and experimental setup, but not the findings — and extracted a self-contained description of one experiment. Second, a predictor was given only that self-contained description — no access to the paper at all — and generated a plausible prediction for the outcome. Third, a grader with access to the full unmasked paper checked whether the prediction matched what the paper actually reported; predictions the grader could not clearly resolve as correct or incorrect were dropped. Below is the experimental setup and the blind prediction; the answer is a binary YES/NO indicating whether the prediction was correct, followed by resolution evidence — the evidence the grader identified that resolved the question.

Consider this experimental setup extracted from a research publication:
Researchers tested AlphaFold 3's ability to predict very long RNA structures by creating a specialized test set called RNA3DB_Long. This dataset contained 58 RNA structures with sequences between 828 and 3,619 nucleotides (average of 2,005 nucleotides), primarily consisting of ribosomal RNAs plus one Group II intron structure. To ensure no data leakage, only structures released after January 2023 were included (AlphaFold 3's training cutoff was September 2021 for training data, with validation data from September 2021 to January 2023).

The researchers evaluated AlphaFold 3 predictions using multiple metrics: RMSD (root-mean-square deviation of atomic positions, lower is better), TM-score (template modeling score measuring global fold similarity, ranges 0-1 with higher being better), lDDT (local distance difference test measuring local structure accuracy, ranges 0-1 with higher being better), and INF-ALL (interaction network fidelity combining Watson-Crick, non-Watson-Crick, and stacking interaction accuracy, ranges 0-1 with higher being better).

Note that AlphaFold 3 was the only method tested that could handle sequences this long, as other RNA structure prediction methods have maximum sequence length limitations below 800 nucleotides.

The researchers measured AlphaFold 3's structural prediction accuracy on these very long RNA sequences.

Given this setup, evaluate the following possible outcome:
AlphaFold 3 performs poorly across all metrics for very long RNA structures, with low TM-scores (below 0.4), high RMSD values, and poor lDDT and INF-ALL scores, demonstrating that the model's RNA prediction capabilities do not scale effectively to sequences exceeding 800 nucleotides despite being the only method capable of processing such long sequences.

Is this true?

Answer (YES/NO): NO